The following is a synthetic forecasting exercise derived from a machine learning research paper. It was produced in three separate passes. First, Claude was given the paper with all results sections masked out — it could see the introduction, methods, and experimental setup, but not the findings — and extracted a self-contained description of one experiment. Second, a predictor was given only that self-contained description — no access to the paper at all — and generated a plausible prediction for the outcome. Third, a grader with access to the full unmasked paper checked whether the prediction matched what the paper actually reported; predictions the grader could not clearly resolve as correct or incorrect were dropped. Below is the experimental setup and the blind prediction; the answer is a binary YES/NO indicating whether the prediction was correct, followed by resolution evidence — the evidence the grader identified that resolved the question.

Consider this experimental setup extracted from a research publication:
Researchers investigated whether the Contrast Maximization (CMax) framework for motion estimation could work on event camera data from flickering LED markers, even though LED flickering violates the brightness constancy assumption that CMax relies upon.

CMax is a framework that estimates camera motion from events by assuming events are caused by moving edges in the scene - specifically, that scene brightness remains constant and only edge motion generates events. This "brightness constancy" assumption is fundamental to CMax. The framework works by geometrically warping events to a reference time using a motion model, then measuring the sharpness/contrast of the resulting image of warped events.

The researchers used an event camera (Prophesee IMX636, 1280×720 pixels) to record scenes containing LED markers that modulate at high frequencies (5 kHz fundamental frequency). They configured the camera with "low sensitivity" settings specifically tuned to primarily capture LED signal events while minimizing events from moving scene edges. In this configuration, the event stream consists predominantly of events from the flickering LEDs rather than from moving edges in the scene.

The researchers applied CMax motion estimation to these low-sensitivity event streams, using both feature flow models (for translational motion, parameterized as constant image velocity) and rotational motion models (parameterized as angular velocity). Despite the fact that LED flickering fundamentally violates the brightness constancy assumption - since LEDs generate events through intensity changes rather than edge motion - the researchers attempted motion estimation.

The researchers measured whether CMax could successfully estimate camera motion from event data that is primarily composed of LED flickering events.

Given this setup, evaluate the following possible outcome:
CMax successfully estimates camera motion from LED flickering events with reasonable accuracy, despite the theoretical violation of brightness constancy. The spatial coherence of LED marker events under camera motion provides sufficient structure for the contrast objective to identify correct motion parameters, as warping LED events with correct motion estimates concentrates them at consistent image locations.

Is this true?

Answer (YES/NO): YES